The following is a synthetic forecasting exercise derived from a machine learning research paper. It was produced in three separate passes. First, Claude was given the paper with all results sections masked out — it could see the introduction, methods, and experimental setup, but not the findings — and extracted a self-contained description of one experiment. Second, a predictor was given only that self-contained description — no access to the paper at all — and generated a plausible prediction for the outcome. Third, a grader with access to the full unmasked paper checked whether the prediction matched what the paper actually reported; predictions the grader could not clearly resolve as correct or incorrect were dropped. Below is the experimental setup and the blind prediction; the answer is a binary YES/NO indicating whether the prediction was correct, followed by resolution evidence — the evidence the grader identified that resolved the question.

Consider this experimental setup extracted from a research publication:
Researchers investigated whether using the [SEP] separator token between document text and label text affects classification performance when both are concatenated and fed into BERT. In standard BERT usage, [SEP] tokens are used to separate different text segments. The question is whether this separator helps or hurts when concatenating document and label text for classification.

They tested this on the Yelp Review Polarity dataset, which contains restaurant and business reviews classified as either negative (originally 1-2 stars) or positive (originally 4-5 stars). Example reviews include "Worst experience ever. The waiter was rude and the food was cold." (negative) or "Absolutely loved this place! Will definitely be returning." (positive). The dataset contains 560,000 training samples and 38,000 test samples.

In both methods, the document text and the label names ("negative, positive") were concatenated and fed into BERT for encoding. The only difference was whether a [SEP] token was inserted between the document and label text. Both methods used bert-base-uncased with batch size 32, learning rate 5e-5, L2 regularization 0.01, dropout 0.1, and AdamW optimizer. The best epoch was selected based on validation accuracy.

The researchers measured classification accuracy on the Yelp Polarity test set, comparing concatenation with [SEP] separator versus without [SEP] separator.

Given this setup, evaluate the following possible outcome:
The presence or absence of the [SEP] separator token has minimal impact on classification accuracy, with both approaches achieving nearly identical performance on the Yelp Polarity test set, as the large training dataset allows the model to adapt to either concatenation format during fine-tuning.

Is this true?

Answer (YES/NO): NO